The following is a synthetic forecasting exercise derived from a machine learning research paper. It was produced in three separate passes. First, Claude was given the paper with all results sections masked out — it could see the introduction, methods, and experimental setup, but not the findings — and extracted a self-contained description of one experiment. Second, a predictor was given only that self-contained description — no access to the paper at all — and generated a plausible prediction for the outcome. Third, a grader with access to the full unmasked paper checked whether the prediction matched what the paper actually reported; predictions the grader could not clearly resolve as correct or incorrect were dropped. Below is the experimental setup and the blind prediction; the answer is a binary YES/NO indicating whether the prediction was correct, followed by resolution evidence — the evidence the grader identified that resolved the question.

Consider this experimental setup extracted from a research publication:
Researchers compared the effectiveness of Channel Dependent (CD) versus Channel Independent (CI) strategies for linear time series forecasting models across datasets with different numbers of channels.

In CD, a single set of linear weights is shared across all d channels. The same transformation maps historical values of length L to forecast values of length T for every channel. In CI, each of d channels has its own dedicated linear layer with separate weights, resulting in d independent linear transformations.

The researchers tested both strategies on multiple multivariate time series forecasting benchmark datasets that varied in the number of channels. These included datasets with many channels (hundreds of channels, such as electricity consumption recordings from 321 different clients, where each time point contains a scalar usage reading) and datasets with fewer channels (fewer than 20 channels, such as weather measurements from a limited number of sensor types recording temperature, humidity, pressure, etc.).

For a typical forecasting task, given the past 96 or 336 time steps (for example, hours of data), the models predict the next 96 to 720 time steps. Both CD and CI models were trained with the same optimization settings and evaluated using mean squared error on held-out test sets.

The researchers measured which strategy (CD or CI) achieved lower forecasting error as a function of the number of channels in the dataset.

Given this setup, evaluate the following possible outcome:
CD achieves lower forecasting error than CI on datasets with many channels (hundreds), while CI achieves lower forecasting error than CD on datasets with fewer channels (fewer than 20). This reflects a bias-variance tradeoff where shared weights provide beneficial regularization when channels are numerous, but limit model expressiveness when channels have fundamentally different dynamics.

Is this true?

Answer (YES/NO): NO